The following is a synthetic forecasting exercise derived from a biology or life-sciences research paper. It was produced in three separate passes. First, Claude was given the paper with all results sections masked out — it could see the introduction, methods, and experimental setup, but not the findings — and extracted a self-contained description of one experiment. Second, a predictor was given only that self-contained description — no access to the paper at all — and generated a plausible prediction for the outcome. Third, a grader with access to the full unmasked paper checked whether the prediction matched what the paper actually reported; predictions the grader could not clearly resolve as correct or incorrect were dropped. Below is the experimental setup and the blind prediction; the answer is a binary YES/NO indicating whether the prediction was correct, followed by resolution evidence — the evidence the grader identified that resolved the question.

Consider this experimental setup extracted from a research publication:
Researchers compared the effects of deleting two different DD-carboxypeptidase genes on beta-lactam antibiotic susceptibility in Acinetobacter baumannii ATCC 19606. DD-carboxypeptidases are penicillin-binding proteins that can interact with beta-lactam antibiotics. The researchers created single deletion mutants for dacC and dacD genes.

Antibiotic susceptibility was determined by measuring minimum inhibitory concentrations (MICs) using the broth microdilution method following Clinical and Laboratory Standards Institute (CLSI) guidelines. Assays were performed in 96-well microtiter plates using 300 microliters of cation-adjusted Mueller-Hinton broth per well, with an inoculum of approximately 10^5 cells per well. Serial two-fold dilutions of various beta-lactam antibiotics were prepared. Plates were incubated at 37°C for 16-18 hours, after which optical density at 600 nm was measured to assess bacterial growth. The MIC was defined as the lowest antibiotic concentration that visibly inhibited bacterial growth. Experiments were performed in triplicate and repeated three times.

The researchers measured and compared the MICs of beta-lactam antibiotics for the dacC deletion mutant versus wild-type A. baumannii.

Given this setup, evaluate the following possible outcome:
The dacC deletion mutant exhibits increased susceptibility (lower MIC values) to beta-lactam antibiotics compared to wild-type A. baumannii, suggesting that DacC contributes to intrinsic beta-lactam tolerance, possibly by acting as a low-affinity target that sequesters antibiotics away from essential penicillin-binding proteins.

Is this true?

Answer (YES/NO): YES